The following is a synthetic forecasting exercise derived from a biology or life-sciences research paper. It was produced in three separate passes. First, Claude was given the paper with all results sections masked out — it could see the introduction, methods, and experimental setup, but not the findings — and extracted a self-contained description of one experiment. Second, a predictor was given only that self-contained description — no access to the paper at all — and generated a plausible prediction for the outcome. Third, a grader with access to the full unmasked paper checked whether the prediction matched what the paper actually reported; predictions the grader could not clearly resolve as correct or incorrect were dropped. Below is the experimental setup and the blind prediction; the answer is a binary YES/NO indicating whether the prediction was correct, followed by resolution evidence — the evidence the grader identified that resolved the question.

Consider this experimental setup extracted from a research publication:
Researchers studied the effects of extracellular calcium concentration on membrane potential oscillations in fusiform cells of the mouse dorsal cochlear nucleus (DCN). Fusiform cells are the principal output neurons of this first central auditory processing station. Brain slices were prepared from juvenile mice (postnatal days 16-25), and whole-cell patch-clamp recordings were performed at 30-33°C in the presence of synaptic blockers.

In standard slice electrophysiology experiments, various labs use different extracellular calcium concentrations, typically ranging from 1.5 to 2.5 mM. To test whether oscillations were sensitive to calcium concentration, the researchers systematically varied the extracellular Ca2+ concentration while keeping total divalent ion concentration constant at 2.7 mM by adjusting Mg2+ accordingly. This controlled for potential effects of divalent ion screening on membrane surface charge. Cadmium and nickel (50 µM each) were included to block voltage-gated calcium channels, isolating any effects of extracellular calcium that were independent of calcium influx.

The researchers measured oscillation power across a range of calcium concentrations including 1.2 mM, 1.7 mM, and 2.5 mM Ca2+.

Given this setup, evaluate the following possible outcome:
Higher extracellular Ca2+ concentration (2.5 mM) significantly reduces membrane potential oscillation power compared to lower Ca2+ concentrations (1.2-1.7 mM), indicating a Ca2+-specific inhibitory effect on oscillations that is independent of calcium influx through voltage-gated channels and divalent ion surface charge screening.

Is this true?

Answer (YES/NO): YES